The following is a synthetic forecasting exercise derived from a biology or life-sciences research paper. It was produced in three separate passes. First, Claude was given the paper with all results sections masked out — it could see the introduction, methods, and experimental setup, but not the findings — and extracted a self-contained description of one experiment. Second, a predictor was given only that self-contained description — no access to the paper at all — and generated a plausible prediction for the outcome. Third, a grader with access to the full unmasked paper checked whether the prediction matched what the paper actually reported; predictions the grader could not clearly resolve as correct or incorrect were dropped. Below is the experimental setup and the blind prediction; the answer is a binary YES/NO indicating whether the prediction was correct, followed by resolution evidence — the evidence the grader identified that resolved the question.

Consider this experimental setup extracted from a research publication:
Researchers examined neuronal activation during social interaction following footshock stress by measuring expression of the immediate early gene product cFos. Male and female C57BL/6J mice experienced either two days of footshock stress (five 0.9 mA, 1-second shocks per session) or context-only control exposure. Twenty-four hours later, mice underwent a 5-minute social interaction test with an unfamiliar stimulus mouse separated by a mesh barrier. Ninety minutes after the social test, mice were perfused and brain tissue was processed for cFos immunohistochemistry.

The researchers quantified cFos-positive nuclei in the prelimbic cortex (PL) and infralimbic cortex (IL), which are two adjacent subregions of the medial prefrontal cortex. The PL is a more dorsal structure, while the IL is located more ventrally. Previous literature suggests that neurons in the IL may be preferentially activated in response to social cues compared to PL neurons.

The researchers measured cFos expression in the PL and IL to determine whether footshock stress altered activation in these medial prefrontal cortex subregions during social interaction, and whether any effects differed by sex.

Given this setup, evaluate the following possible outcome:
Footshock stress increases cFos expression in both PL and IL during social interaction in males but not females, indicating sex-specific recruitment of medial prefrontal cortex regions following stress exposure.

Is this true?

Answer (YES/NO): NO